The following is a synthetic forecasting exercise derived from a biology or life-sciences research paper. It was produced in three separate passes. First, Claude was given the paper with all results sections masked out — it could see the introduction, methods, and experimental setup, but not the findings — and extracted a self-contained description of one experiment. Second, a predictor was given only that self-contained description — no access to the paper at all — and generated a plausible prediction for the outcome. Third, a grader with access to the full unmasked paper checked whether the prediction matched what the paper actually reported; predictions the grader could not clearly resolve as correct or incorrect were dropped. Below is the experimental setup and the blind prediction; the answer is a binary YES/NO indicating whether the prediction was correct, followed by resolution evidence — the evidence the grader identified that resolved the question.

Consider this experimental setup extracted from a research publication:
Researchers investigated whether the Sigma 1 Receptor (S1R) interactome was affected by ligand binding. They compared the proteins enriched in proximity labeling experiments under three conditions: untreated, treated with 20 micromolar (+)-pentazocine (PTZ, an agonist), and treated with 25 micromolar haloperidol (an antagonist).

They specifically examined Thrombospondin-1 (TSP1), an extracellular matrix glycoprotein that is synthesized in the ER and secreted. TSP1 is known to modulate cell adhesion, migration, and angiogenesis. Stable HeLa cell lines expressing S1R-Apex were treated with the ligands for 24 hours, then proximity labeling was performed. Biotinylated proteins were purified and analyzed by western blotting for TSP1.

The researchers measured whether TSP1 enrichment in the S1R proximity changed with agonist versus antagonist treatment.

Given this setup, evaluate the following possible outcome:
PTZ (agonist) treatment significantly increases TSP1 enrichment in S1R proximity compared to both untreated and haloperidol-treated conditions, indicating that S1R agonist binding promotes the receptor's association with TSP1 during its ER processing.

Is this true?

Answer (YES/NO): YES